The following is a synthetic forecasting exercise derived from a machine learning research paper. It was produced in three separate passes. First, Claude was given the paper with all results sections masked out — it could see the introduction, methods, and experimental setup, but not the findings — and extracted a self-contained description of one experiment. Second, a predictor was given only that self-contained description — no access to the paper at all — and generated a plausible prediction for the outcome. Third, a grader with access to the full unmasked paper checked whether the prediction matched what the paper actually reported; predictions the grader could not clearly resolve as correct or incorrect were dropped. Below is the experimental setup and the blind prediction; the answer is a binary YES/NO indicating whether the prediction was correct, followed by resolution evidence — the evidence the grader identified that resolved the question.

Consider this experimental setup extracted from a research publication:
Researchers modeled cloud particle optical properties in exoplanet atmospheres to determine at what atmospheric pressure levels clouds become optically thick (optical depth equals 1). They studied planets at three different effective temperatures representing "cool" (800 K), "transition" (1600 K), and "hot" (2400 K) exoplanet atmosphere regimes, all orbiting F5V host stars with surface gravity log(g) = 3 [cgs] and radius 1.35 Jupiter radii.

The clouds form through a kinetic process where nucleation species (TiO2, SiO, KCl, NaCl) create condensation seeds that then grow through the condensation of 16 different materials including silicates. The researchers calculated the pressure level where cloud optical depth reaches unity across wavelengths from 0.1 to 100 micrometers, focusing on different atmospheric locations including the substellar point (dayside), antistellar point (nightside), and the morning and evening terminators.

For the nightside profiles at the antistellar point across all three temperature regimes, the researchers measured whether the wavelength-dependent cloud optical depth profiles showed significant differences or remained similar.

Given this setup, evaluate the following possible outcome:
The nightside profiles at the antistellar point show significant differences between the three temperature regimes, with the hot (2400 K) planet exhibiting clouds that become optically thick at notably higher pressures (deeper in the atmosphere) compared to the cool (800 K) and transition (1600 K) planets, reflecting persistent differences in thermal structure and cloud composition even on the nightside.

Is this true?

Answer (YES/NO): NO